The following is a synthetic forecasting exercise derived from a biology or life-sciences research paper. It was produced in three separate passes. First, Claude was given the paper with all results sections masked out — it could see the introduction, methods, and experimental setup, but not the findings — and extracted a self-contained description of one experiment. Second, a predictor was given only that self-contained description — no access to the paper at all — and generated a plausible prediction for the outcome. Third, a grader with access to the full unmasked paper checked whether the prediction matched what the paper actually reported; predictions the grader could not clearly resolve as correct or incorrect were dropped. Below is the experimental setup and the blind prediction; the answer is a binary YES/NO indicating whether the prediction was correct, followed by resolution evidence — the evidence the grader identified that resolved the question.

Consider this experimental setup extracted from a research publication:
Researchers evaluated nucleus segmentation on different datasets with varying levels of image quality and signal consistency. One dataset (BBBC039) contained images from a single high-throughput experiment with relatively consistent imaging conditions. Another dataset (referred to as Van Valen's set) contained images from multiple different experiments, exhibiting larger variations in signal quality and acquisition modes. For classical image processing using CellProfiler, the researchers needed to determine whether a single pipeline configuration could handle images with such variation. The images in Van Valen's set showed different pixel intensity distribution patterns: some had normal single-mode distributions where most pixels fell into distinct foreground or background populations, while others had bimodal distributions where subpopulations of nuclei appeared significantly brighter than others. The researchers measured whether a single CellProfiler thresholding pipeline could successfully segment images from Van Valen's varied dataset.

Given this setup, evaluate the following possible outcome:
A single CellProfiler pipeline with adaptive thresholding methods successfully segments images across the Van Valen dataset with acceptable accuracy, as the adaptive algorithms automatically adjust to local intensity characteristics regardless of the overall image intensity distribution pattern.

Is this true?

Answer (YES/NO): NO